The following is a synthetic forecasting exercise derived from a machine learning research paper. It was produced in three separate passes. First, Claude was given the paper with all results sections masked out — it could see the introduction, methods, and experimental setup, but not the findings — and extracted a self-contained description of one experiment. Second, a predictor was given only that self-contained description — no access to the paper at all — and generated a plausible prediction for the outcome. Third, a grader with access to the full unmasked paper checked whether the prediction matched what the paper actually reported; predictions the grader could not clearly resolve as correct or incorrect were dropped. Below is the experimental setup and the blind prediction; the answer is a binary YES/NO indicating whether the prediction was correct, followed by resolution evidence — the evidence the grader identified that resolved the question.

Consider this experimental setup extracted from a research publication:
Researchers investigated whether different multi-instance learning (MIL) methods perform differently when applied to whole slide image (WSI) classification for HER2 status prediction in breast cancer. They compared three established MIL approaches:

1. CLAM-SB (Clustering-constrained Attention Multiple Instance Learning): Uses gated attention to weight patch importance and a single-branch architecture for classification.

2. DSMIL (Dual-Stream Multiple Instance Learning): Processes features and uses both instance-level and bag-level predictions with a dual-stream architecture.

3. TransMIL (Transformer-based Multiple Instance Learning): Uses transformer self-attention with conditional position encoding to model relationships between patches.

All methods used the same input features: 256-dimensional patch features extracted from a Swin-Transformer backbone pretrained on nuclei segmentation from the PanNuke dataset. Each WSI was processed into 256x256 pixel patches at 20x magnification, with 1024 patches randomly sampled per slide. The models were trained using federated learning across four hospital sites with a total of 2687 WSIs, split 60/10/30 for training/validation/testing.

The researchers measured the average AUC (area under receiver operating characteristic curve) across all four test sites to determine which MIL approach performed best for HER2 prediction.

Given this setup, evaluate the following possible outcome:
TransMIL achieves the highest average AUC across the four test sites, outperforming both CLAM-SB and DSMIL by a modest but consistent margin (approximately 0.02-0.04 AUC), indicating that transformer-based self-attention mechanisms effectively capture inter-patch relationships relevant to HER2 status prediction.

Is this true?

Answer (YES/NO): NO